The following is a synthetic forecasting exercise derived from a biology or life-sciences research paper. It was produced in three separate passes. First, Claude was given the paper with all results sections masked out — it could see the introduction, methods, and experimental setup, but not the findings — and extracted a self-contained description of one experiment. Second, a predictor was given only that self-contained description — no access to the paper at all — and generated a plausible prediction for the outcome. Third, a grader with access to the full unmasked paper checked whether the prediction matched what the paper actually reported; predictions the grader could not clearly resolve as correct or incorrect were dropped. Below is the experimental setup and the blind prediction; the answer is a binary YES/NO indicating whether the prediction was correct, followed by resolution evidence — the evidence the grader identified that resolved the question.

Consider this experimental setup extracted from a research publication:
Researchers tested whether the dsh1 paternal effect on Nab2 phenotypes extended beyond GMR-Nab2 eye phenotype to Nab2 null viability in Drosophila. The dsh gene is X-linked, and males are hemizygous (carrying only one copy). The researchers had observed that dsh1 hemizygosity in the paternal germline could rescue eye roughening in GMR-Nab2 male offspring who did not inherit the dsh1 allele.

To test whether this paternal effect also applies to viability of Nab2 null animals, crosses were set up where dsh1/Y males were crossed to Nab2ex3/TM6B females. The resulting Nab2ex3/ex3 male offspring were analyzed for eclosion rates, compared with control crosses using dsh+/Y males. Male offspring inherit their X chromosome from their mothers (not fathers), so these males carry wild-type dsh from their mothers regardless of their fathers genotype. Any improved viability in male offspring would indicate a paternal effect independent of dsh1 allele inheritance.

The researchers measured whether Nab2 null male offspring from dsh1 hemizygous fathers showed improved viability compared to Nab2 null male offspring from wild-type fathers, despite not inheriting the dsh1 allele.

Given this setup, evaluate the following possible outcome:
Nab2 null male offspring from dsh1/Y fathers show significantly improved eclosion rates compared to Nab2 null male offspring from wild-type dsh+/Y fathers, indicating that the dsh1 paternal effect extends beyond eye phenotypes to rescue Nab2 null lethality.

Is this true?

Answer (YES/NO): YES